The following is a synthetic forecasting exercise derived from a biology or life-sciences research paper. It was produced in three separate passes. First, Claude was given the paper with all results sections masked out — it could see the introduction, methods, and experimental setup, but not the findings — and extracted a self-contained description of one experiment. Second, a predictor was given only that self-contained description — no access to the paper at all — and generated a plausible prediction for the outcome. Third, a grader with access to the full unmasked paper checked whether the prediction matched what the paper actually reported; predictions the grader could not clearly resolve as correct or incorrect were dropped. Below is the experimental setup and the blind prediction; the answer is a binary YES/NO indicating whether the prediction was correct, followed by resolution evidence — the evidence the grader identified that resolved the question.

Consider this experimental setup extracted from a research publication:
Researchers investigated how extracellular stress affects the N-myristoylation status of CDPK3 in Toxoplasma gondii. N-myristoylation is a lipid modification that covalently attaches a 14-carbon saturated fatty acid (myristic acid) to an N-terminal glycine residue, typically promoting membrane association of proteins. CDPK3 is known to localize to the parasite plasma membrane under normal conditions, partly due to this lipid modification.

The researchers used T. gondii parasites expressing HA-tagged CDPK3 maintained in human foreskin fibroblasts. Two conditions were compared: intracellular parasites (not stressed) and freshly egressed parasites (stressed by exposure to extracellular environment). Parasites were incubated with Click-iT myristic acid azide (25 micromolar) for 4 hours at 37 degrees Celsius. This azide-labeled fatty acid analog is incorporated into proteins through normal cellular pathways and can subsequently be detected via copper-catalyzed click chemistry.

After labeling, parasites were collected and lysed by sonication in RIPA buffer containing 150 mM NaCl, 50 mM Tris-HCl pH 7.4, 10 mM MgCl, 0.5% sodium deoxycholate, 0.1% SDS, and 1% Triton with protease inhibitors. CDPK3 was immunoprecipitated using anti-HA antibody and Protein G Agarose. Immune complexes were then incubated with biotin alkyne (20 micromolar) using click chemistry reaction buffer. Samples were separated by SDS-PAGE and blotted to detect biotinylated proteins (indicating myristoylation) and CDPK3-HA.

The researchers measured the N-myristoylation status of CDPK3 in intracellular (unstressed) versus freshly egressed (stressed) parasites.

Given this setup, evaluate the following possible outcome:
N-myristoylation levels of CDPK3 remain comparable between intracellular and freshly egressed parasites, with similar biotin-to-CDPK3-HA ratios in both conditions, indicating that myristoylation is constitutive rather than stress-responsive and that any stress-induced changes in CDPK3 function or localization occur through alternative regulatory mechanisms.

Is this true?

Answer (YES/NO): NO